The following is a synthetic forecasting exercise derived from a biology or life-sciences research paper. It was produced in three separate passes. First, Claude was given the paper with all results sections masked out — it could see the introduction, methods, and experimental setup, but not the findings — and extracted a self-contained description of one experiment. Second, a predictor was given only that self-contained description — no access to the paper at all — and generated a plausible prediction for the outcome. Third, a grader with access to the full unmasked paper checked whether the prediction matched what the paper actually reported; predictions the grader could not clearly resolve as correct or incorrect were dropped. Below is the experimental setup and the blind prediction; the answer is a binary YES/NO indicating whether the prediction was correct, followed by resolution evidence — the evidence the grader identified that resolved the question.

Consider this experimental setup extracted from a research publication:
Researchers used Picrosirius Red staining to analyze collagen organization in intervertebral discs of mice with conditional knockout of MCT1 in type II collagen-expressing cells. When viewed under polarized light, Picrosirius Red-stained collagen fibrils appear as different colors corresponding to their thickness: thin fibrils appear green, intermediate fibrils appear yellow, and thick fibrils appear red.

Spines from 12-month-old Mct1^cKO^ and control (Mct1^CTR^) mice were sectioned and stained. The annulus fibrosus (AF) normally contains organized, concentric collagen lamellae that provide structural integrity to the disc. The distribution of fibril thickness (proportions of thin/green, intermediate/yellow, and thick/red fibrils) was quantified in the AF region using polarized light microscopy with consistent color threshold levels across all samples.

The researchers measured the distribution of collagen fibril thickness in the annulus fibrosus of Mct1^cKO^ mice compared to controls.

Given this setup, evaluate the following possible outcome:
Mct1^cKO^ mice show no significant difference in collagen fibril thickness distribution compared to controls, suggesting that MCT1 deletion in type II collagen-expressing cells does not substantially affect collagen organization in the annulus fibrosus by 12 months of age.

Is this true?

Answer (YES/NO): NO